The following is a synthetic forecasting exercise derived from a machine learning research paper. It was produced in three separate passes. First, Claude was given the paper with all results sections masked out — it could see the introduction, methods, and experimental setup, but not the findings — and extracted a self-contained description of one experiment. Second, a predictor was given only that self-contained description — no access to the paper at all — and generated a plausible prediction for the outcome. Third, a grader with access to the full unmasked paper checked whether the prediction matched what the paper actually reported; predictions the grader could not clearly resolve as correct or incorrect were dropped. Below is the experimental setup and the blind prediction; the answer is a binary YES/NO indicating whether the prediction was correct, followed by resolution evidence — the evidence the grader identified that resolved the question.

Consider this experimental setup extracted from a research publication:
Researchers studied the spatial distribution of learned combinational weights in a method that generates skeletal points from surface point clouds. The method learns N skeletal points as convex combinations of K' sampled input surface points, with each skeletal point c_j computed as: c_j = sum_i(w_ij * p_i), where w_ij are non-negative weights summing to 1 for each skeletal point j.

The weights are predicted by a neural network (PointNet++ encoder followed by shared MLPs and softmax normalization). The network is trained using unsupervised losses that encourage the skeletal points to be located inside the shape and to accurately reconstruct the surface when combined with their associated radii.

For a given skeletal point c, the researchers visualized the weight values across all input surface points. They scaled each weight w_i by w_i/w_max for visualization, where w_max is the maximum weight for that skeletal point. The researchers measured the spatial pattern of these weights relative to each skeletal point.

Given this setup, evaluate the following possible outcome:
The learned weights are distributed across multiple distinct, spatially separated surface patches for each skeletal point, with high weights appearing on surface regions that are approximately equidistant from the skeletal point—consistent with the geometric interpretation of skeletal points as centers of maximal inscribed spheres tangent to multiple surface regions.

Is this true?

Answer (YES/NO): NO